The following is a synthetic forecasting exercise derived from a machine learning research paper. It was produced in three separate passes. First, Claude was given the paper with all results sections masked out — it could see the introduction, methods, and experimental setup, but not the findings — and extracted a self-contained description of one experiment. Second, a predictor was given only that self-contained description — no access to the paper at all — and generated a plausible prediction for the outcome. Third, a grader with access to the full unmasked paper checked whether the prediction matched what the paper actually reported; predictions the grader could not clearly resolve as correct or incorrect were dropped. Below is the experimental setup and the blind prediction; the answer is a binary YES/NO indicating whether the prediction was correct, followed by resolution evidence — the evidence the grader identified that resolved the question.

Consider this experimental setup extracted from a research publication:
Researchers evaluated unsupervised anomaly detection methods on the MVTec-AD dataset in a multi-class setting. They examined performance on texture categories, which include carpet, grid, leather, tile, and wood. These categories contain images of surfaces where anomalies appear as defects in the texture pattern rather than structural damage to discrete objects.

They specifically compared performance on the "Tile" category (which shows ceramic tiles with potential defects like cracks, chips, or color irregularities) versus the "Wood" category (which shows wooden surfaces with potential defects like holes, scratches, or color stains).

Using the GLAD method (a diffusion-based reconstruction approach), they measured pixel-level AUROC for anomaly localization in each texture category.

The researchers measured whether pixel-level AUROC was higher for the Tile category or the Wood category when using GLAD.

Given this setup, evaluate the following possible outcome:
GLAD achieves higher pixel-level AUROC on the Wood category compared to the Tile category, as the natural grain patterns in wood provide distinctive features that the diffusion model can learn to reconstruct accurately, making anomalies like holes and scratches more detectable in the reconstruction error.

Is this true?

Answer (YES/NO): NO